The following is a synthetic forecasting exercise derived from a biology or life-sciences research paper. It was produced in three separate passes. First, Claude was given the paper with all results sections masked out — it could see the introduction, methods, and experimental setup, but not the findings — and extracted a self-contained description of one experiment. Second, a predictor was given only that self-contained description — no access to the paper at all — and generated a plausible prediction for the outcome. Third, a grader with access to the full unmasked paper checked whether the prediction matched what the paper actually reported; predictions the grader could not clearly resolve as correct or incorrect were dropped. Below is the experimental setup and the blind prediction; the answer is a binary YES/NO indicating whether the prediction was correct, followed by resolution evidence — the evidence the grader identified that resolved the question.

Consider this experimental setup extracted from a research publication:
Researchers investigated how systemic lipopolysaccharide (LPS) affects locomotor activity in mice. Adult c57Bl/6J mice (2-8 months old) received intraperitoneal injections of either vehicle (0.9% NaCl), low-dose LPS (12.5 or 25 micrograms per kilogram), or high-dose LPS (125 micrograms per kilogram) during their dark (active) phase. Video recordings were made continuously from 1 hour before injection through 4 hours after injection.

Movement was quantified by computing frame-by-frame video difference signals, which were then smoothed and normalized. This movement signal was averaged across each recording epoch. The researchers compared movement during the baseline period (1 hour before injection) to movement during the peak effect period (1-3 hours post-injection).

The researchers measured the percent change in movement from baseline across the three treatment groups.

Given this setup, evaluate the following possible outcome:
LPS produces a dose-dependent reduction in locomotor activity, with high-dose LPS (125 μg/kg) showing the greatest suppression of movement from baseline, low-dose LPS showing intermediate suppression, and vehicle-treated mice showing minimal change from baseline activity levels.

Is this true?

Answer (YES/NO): NO